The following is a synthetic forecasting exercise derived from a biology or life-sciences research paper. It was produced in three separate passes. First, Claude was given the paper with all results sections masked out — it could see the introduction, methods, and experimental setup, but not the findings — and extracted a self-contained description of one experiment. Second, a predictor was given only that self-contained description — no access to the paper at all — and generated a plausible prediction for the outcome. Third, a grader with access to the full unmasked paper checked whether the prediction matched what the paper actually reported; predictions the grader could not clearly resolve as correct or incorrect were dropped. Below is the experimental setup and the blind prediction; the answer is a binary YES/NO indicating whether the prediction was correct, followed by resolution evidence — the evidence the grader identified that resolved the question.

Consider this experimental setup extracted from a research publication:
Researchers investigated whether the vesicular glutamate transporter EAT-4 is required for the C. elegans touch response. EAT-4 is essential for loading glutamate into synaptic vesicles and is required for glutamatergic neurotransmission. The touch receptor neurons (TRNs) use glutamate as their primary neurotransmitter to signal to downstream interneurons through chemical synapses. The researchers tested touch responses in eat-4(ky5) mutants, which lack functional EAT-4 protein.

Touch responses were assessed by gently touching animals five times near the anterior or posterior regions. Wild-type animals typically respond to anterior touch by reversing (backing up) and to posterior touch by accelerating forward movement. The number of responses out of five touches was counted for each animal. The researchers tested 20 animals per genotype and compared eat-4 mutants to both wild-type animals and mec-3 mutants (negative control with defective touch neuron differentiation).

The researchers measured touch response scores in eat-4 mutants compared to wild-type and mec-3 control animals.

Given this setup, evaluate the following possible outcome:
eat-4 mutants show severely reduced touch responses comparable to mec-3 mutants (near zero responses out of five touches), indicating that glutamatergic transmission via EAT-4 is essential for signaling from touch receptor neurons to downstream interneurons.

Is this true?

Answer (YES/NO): NO